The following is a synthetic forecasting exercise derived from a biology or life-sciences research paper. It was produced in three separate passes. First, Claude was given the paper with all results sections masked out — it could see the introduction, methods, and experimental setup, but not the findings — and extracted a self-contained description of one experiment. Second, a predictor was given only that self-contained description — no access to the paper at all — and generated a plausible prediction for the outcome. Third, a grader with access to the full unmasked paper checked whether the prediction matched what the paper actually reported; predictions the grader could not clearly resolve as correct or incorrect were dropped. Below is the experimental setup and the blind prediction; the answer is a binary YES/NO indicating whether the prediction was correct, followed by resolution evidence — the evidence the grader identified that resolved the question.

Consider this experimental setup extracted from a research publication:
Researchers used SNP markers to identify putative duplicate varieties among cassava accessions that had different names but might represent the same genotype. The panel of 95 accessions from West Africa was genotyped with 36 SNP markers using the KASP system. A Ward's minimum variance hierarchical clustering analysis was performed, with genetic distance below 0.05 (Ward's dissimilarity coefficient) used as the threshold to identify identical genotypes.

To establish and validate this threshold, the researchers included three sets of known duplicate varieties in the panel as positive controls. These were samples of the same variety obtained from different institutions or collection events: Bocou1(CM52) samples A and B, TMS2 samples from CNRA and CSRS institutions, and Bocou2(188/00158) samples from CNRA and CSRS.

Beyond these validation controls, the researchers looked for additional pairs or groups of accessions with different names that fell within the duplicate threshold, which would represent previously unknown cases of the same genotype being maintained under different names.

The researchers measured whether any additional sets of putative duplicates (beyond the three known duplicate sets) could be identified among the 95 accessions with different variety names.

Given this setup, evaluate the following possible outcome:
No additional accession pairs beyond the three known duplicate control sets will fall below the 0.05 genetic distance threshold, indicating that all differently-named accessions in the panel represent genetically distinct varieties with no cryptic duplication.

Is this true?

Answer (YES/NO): NO